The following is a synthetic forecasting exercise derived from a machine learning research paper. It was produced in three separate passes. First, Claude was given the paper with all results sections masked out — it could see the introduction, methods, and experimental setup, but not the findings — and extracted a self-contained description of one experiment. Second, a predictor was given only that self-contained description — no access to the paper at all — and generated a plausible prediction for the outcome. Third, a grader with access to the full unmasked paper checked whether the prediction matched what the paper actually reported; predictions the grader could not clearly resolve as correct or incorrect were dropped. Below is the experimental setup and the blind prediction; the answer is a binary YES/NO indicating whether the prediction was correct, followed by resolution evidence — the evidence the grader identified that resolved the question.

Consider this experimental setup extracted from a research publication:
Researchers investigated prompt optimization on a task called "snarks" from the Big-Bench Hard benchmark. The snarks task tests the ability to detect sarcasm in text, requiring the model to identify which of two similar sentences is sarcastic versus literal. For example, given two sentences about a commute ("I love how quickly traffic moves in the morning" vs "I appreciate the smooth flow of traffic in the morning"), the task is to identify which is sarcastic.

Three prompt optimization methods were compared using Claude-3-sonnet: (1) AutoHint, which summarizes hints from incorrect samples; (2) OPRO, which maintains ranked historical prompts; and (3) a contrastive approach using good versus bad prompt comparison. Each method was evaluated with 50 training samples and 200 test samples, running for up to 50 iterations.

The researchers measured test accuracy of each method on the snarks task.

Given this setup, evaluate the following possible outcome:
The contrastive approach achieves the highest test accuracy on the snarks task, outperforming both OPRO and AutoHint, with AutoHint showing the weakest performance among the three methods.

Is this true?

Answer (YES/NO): NO